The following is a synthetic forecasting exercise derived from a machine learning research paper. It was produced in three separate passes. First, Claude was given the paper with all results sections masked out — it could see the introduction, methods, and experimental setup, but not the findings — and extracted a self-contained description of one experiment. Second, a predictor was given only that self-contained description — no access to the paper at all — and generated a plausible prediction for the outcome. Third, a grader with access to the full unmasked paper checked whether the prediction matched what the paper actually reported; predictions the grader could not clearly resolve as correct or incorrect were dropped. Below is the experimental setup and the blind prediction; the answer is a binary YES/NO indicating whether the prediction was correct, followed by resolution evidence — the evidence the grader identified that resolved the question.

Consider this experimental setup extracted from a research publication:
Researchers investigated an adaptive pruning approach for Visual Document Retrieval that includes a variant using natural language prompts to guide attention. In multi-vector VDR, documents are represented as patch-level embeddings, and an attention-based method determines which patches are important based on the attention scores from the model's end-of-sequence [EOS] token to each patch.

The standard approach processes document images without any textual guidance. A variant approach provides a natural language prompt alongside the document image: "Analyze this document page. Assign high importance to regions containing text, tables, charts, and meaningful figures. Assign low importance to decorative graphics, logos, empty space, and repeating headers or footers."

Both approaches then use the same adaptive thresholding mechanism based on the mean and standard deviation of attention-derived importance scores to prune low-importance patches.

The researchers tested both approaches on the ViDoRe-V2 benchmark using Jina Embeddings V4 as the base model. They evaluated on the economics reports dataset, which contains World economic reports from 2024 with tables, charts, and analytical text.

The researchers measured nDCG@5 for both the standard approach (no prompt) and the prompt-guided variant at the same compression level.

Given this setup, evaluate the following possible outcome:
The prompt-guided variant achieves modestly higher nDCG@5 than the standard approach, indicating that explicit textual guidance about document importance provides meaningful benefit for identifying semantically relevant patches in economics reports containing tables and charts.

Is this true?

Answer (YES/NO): NO